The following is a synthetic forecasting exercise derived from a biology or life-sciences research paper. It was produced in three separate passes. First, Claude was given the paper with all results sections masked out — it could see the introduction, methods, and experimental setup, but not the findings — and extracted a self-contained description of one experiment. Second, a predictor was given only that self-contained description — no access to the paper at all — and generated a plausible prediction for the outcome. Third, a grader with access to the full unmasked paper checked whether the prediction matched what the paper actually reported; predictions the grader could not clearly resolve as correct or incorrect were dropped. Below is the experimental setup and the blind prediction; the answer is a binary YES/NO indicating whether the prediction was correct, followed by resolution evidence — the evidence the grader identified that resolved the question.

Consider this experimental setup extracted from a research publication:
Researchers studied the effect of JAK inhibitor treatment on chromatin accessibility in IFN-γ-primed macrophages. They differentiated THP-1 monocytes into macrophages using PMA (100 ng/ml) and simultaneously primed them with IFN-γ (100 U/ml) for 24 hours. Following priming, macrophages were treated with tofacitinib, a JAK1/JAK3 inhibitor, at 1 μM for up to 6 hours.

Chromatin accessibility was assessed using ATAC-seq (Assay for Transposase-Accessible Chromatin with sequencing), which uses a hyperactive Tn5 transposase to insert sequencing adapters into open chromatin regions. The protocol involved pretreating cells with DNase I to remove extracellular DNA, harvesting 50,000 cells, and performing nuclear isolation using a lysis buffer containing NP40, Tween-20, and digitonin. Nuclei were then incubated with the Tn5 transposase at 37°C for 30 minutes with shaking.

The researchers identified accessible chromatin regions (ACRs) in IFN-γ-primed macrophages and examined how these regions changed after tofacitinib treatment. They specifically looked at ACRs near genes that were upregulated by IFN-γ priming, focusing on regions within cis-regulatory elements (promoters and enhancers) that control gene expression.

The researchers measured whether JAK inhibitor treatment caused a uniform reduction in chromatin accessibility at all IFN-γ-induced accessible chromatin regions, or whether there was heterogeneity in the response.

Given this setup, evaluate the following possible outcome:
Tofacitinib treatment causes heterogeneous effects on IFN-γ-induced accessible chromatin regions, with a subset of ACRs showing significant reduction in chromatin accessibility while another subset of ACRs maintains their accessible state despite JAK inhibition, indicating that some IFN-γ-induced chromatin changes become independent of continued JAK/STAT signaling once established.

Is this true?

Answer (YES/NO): YES